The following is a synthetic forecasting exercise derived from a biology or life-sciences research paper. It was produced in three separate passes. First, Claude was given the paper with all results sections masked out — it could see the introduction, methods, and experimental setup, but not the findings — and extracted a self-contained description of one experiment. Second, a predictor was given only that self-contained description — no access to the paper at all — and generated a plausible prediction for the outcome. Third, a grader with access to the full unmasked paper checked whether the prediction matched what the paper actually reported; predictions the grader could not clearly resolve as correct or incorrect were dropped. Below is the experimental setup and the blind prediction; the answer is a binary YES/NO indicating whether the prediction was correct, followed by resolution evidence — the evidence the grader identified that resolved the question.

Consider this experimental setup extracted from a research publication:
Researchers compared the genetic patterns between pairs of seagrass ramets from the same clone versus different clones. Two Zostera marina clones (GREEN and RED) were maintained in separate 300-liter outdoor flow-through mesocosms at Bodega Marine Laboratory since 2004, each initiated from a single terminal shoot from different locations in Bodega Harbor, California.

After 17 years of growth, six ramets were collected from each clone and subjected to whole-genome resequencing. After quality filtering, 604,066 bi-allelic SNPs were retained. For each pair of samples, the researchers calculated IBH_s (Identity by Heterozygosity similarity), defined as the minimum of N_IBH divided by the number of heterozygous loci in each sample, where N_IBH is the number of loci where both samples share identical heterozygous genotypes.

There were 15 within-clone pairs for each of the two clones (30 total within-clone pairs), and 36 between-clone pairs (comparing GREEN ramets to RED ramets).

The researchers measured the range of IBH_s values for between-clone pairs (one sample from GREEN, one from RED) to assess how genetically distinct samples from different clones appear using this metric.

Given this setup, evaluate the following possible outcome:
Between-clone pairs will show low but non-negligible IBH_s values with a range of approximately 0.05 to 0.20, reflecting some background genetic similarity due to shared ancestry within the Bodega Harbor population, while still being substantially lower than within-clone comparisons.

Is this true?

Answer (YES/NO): NO